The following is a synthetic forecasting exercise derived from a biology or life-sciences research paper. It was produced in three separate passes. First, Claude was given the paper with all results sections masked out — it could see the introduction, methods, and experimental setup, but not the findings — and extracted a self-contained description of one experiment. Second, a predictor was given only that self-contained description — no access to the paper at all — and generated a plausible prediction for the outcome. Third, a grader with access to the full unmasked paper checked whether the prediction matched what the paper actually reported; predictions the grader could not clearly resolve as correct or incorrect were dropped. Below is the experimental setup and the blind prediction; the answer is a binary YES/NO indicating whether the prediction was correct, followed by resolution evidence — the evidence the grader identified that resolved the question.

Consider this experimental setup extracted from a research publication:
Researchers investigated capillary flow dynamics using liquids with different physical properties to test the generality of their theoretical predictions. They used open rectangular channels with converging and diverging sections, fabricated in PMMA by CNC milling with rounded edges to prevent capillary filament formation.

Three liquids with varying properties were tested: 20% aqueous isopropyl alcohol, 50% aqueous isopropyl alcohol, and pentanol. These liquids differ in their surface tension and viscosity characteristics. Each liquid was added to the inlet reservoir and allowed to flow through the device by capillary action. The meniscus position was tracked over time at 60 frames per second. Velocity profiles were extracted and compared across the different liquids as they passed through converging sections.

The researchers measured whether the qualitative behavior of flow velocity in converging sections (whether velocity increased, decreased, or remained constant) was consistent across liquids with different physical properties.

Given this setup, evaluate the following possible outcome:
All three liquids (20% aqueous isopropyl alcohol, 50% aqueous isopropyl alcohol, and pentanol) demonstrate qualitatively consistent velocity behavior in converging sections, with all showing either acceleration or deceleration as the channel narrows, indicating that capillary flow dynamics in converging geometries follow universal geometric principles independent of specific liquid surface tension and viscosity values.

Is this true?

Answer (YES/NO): YES